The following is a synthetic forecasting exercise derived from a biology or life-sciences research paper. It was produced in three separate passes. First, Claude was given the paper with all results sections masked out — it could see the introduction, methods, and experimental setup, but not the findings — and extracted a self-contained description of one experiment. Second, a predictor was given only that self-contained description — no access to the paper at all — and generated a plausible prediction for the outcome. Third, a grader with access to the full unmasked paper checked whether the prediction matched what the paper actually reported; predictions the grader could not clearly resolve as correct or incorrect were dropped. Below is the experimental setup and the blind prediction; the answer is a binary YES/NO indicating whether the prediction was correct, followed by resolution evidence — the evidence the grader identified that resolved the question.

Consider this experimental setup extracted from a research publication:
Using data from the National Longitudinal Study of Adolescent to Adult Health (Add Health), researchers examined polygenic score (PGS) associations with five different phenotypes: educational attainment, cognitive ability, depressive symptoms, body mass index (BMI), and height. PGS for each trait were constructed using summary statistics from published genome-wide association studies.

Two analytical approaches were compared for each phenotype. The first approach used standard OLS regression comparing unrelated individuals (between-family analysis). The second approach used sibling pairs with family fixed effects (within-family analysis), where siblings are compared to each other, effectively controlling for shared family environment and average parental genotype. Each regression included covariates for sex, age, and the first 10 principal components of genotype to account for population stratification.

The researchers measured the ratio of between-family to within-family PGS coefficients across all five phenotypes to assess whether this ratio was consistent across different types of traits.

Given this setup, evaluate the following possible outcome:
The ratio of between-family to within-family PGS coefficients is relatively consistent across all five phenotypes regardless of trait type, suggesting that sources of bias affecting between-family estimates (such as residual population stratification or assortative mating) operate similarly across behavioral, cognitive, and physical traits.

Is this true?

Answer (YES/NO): NO